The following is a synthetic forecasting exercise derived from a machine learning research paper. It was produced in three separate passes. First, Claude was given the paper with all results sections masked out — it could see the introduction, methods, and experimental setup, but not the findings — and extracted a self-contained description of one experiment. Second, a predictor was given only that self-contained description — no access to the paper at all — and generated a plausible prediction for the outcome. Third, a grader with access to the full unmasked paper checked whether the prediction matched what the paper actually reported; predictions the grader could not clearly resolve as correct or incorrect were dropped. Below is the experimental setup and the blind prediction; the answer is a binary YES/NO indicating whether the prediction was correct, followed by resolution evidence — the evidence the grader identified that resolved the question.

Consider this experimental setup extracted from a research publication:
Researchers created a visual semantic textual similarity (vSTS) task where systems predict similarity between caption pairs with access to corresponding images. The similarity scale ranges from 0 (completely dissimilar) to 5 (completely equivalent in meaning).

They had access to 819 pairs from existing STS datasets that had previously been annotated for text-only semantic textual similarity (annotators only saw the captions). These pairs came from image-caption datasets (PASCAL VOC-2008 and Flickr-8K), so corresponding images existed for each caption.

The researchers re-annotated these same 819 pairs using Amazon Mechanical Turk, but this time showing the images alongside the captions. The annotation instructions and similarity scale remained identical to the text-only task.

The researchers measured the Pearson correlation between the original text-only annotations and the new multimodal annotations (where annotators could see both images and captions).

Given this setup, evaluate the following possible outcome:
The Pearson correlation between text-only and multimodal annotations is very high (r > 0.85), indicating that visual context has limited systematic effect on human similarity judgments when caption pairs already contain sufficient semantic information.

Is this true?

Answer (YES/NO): YES